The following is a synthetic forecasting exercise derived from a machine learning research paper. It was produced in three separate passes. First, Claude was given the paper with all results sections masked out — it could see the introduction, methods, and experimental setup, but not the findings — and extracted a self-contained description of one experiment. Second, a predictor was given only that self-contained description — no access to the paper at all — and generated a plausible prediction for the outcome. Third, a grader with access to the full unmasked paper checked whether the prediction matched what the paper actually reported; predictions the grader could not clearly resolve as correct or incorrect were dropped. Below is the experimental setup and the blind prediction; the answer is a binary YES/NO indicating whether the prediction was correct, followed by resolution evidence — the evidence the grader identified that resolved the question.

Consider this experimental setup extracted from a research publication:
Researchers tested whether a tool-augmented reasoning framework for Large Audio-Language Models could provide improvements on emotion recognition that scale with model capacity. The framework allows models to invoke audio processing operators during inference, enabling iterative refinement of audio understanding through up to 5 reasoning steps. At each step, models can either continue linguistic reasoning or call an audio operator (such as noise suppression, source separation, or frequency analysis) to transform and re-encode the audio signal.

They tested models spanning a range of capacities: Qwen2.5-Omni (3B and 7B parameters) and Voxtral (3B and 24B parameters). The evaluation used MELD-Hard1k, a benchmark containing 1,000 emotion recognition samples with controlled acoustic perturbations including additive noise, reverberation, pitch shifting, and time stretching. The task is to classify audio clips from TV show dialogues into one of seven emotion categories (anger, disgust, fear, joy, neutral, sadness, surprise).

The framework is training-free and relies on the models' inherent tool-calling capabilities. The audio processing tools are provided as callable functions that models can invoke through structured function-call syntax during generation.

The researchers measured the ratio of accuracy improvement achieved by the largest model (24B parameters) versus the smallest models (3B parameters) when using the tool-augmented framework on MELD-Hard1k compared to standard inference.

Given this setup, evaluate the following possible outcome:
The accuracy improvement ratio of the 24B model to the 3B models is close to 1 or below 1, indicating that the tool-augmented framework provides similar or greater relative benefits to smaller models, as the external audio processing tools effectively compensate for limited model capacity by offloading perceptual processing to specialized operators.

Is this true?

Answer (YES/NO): NO